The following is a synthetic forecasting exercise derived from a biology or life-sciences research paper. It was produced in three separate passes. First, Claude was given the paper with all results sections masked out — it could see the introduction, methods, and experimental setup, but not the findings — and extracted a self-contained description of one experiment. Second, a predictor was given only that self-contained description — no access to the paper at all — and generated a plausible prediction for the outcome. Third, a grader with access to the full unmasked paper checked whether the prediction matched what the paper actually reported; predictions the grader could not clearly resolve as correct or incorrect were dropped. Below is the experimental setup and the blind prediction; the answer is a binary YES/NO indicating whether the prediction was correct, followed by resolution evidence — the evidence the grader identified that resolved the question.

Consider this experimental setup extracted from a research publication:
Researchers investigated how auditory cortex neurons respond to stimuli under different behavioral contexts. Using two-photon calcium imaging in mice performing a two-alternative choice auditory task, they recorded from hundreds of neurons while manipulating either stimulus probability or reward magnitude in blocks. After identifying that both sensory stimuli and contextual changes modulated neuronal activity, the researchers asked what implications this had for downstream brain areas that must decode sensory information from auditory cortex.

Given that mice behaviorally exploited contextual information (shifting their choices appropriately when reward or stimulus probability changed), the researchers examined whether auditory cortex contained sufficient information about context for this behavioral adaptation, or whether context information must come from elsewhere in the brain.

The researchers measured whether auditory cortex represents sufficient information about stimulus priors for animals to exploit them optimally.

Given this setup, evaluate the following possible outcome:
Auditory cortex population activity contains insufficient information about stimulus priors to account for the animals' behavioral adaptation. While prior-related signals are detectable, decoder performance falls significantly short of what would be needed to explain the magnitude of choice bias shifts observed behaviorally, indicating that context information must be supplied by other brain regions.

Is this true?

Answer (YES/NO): YES